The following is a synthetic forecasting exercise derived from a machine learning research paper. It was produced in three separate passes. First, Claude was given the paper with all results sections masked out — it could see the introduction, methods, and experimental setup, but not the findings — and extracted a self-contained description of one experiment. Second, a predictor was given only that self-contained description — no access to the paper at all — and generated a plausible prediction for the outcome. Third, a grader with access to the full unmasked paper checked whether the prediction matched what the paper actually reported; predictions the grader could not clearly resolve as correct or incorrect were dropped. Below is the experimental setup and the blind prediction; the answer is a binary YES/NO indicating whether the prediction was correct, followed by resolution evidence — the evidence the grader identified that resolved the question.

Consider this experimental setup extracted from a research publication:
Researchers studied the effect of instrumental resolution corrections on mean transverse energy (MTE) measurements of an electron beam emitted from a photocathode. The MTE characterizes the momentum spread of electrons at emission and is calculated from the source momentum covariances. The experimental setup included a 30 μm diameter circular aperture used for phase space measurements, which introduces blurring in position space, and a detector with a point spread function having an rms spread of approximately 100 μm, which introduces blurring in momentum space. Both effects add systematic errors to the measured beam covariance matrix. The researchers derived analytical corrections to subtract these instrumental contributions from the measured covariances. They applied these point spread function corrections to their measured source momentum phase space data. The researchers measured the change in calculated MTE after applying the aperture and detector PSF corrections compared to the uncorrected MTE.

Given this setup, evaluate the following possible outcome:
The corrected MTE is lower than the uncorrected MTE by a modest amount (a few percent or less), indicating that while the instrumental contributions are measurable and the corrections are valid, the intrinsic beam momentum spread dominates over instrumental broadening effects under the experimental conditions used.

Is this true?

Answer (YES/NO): NO